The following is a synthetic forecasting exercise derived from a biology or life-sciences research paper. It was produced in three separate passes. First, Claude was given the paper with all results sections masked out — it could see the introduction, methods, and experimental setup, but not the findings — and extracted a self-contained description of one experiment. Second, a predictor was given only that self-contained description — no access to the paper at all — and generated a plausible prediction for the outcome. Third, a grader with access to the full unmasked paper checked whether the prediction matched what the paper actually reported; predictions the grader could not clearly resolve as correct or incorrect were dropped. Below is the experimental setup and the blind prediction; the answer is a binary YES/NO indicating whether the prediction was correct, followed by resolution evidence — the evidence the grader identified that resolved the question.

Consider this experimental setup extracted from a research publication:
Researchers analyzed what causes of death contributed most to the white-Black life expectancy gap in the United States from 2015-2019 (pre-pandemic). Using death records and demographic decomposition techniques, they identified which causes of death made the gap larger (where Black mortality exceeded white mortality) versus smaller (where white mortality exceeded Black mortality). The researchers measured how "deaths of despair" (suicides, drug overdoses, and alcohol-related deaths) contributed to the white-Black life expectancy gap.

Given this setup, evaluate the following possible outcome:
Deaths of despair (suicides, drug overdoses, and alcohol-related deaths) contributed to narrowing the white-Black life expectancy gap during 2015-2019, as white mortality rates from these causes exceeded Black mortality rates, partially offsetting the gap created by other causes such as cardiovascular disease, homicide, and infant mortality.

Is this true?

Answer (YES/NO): YES